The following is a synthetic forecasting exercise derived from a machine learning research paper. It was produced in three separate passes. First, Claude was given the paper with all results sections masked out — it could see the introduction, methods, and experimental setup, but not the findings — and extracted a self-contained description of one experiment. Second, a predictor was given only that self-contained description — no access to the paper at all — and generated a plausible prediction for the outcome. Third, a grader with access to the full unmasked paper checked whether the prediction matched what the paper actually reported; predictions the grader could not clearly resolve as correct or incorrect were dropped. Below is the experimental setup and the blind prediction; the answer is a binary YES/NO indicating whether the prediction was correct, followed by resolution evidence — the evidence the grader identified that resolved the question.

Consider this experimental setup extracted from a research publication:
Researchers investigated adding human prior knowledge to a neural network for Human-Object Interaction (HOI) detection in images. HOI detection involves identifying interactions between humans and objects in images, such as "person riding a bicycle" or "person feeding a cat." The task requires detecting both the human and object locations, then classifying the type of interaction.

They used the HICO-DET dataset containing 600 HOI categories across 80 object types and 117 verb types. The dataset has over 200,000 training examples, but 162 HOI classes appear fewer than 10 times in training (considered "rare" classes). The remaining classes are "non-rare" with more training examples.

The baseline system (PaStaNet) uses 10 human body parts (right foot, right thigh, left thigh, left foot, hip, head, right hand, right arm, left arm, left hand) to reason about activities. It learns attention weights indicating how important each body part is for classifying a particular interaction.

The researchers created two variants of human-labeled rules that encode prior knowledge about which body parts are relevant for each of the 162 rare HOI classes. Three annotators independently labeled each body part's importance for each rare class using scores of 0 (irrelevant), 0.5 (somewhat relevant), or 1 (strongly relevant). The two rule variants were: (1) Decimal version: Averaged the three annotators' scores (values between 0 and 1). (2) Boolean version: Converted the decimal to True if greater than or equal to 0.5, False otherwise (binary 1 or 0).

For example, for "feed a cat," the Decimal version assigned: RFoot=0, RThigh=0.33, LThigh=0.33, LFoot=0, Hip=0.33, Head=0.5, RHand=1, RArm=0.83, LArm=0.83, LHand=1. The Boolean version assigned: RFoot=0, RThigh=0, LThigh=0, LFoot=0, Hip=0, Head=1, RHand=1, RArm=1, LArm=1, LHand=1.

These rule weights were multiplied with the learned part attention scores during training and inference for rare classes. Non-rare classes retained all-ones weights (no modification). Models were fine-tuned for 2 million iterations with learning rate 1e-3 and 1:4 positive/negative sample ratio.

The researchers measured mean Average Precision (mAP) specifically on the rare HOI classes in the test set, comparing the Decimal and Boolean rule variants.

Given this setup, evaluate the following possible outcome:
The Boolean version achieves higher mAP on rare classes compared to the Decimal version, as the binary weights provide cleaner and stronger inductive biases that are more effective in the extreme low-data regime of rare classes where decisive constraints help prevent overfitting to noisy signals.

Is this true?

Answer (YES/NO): NO